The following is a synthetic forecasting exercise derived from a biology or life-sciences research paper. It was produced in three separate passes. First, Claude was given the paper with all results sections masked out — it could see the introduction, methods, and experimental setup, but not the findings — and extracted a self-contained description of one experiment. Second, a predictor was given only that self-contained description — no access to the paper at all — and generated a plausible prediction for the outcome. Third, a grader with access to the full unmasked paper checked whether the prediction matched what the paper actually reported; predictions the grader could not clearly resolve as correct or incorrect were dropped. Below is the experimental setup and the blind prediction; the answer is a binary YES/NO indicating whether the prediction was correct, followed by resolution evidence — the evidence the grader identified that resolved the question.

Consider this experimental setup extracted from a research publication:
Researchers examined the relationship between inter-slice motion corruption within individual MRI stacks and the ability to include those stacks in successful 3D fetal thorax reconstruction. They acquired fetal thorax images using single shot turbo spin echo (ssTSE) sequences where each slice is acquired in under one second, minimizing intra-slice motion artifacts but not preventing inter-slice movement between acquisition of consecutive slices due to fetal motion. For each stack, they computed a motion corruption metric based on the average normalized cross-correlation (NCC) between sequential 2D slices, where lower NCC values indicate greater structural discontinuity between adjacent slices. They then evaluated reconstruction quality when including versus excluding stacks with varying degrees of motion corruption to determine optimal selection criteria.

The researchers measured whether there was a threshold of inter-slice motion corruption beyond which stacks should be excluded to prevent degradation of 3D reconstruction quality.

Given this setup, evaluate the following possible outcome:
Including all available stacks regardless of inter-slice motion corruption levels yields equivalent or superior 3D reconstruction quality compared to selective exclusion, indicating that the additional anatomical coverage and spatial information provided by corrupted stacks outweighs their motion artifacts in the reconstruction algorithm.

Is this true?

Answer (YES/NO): NO